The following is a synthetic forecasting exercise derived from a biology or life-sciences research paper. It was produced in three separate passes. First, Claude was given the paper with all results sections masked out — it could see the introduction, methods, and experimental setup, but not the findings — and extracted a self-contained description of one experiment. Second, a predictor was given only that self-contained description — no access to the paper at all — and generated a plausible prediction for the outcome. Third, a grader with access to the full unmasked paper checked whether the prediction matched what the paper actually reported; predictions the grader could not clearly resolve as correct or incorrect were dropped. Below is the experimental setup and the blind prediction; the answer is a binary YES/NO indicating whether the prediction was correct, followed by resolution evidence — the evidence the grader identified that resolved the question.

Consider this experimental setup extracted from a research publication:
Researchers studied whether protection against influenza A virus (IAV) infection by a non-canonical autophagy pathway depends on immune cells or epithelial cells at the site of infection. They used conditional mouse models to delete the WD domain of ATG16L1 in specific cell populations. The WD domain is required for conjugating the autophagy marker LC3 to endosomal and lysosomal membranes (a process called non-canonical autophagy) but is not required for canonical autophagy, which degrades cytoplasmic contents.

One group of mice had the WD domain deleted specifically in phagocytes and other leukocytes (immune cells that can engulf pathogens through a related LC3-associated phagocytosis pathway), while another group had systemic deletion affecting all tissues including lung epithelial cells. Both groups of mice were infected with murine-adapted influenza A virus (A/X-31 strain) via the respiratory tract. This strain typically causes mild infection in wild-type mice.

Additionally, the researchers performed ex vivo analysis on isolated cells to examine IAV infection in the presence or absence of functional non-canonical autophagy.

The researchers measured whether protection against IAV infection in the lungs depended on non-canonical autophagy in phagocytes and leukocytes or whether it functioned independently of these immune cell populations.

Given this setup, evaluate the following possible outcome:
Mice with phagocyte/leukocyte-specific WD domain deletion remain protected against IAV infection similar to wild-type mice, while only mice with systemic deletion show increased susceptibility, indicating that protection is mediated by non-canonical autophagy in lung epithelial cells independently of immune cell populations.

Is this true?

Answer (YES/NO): YES